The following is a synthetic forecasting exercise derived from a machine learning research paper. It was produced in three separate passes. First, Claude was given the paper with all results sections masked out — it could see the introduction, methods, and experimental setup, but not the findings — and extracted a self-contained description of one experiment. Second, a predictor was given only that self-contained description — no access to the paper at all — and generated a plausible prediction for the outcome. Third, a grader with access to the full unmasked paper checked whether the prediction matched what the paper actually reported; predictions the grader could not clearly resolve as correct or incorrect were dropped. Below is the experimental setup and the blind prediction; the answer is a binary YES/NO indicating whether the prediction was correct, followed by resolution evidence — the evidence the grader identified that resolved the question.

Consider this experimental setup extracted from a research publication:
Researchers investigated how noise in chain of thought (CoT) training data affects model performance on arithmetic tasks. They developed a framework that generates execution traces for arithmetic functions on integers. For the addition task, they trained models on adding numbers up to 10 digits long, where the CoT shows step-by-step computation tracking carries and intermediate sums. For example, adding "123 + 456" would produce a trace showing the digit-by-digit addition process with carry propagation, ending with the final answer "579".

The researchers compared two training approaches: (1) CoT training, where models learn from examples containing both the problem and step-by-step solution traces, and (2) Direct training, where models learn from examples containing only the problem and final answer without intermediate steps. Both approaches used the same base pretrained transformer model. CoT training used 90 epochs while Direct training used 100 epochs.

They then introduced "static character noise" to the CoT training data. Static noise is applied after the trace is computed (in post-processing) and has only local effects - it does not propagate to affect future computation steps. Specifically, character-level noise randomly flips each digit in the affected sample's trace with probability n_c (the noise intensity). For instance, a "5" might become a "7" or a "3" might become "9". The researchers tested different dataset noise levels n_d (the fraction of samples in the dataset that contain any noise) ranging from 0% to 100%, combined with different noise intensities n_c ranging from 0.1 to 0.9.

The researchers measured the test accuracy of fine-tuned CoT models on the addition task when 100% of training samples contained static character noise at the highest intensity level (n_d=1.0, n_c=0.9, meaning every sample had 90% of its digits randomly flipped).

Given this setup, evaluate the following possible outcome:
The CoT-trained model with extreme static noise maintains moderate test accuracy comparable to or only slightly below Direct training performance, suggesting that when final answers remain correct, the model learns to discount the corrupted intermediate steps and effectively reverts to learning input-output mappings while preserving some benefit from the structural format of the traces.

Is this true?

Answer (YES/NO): NO